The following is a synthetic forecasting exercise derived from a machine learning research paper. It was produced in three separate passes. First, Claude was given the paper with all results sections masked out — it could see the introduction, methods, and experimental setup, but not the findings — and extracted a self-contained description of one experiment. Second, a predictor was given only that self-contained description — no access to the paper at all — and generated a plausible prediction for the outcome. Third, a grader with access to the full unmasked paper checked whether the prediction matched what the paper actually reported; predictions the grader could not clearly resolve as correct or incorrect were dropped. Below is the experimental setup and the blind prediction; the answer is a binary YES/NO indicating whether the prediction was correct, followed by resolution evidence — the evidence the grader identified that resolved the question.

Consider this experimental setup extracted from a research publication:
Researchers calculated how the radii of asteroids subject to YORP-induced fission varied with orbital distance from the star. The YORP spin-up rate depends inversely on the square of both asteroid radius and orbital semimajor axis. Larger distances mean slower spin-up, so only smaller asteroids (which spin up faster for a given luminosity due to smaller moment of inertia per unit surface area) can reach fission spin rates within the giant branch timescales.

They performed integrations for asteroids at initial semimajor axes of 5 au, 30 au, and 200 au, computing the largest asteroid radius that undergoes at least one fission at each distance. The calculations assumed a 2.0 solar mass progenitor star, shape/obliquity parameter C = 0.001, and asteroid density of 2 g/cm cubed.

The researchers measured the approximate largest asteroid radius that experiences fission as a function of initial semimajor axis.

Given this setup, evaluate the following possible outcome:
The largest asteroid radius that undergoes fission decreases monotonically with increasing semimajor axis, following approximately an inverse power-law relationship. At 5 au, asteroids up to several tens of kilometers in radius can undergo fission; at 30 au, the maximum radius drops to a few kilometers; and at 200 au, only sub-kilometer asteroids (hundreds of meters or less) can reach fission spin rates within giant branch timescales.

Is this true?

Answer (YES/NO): NO